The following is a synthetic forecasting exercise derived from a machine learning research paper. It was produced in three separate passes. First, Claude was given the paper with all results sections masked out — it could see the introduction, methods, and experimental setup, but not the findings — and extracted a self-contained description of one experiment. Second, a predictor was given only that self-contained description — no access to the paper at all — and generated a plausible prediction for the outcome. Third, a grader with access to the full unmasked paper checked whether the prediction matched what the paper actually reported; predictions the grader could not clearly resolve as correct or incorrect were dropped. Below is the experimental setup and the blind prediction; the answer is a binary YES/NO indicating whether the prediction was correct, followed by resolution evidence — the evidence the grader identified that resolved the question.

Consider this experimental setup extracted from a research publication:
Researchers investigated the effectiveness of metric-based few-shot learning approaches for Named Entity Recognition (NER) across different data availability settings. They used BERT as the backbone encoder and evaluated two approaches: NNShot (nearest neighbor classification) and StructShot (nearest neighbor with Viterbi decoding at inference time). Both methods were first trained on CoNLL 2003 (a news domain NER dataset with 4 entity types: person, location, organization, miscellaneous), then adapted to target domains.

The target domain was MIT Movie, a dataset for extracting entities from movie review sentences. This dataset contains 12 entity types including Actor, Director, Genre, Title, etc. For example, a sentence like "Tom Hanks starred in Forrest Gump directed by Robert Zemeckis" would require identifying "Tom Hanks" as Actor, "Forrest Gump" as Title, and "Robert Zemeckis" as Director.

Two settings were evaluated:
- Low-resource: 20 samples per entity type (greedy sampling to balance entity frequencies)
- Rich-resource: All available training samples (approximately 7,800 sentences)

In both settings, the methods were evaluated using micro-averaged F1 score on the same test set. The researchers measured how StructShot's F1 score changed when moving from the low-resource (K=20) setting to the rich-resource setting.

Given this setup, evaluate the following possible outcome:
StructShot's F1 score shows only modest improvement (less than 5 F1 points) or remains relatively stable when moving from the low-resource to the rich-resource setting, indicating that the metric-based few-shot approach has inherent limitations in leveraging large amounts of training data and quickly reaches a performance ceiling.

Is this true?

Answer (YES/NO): NO